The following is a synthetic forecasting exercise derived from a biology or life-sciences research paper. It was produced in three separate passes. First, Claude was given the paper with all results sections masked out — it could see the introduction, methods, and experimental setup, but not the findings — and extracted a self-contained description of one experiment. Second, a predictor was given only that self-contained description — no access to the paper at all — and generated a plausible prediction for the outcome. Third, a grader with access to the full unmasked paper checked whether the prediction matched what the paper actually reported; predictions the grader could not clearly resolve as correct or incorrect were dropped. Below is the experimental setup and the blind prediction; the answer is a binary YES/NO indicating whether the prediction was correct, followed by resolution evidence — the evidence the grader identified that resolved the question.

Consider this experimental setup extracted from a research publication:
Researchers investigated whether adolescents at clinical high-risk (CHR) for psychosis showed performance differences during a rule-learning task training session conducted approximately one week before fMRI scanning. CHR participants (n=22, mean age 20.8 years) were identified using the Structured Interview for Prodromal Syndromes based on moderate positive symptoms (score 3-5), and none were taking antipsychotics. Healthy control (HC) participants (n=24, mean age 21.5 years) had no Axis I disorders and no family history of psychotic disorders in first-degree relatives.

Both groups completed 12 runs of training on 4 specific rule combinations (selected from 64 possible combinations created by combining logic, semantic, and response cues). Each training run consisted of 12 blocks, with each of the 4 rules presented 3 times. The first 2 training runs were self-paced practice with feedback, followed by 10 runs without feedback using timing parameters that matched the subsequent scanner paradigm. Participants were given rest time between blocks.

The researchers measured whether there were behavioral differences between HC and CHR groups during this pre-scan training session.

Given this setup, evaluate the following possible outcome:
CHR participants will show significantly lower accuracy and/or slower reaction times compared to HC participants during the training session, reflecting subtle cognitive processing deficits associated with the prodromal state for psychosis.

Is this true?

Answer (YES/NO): NO